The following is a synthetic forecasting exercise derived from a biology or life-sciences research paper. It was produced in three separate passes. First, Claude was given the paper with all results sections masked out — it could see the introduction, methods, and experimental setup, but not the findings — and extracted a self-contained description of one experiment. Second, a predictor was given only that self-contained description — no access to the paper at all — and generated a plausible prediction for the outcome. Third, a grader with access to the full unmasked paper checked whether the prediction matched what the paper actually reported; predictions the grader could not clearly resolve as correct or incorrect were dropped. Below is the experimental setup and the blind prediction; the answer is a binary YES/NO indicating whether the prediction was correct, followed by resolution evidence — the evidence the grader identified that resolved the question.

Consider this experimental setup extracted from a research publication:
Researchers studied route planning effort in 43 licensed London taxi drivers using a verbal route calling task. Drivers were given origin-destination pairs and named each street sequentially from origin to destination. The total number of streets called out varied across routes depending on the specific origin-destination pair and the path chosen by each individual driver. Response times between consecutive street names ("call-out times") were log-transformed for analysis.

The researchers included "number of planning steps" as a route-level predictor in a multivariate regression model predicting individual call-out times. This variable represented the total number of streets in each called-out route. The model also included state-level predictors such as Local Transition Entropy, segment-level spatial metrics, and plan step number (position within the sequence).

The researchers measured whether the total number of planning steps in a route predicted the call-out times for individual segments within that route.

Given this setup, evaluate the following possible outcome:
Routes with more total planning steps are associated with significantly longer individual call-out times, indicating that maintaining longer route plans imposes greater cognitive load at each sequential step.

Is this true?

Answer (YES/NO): NO